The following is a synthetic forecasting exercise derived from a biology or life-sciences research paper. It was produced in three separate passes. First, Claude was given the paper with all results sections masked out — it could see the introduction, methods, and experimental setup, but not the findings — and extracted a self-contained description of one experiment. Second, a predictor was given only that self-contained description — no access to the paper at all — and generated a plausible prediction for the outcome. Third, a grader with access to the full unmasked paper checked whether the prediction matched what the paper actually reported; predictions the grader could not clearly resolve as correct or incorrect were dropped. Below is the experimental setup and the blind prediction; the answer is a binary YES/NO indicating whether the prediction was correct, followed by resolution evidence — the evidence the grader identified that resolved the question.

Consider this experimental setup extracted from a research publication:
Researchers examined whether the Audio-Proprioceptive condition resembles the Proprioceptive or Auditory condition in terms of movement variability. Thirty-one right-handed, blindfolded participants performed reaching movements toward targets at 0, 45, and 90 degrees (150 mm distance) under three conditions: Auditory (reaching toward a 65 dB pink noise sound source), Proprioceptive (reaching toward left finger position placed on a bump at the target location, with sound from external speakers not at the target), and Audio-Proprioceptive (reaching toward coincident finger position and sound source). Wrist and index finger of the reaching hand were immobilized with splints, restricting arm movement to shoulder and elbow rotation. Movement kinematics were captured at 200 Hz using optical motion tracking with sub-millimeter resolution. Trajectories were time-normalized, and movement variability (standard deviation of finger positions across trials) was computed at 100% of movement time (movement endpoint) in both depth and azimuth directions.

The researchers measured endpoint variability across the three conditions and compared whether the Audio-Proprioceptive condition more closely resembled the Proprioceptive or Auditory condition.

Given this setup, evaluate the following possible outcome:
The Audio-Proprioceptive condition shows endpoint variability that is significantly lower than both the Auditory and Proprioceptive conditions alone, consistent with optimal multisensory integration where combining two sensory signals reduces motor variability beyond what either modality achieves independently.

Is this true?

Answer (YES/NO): NO